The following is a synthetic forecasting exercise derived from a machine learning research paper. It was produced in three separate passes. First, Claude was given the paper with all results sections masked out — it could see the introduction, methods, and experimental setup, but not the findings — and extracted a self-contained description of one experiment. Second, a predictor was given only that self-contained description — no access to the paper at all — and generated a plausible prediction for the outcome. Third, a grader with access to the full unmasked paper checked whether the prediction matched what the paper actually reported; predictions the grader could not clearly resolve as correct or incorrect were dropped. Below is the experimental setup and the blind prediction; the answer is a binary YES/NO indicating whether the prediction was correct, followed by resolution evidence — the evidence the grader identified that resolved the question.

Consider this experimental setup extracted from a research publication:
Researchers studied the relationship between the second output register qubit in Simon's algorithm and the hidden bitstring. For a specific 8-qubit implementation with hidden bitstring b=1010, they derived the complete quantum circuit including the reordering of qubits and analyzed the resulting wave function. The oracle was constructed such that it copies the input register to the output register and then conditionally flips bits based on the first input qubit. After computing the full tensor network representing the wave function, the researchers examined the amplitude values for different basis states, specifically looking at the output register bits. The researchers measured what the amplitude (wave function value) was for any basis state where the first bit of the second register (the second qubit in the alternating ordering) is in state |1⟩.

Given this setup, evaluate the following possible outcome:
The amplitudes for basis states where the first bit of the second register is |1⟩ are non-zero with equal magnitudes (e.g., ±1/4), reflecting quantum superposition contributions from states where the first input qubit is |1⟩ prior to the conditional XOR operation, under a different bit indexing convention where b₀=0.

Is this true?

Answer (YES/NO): NO